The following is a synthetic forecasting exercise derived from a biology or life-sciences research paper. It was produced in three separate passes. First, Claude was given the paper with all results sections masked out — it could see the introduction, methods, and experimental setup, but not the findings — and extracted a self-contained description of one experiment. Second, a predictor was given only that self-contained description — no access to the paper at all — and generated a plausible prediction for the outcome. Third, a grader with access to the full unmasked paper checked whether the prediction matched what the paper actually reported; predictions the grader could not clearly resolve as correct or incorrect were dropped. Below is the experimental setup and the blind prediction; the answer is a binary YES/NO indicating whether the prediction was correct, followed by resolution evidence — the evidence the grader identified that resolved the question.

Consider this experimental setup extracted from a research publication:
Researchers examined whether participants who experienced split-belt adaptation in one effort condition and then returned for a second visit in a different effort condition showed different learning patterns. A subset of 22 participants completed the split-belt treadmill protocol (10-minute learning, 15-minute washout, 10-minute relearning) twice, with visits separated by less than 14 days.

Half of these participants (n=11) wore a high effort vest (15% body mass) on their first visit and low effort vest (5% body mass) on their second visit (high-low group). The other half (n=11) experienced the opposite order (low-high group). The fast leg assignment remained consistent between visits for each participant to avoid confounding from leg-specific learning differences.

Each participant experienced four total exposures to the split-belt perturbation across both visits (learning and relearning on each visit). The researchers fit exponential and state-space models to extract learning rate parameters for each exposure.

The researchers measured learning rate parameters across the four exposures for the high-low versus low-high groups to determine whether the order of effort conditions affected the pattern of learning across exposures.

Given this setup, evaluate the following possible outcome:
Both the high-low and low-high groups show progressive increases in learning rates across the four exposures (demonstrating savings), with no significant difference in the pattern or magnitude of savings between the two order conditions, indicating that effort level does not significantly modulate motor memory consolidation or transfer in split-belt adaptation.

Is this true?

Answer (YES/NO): NO